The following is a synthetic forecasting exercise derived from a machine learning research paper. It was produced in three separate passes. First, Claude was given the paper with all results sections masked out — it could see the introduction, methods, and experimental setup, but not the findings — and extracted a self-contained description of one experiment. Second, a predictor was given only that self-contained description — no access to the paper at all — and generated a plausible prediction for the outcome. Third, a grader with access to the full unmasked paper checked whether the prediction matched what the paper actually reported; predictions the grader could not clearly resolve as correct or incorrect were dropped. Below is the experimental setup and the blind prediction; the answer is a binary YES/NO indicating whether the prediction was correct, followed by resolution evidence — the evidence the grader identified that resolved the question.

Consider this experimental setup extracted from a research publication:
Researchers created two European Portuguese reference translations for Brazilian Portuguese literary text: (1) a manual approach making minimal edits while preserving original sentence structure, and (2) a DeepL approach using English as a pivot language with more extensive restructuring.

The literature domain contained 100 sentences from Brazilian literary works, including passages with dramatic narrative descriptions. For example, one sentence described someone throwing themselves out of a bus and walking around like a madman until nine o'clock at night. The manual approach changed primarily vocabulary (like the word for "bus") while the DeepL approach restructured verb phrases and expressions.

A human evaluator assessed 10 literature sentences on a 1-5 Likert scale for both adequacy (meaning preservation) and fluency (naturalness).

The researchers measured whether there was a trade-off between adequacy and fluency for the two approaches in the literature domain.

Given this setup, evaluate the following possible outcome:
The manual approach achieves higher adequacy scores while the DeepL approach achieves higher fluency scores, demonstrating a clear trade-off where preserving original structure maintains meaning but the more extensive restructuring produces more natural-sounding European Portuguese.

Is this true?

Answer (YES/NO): YES